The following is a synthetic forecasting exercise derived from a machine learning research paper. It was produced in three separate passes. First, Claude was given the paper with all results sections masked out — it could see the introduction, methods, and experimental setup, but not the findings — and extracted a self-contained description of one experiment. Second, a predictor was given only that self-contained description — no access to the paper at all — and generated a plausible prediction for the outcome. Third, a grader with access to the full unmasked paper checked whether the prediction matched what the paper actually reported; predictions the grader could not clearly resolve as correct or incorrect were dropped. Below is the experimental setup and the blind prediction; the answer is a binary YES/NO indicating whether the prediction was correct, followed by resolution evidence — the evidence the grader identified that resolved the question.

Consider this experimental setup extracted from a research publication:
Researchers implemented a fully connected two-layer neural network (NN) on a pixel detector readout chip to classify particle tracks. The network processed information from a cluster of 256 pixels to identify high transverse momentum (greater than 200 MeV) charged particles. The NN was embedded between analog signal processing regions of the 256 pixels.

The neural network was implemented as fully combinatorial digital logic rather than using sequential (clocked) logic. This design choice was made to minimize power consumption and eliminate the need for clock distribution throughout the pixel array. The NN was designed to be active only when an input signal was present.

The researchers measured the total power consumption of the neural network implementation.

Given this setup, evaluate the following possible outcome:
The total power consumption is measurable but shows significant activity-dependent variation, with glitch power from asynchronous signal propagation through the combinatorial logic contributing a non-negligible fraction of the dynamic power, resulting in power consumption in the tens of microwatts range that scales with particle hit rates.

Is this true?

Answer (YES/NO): NO